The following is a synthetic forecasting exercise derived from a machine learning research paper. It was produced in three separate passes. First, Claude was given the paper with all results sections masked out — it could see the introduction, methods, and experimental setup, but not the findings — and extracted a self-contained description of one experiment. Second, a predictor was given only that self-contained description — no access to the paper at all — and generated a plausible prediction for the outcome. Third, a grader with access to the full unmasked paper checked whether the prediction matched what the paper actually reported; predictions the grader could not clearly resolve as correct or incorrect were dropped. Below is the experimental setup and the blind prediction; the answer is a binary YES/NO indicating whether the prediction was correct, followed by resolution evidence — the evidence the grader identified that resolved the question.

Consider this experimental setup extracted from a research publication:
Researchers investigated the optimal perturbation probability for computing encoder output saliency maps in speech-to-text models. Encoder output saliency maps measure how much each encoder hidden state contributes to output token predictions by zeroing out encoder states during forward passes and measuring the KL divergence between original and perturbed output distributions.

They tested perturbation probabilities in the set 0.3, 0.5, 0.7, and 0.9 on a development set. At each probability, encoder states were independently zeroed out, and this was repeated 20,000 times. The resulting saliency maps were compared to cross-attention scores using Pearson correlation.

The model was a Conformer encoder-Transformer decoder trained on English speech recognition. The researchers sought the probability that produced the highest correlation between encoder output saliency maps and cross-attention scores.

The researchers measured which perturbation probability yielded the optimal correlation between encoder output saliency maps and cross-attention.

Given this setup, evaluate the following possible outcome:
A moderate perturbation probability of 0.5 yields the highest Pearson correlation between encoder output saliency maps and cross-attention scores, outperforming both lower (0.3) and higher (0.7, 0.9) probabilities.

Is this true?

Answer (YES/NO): NO